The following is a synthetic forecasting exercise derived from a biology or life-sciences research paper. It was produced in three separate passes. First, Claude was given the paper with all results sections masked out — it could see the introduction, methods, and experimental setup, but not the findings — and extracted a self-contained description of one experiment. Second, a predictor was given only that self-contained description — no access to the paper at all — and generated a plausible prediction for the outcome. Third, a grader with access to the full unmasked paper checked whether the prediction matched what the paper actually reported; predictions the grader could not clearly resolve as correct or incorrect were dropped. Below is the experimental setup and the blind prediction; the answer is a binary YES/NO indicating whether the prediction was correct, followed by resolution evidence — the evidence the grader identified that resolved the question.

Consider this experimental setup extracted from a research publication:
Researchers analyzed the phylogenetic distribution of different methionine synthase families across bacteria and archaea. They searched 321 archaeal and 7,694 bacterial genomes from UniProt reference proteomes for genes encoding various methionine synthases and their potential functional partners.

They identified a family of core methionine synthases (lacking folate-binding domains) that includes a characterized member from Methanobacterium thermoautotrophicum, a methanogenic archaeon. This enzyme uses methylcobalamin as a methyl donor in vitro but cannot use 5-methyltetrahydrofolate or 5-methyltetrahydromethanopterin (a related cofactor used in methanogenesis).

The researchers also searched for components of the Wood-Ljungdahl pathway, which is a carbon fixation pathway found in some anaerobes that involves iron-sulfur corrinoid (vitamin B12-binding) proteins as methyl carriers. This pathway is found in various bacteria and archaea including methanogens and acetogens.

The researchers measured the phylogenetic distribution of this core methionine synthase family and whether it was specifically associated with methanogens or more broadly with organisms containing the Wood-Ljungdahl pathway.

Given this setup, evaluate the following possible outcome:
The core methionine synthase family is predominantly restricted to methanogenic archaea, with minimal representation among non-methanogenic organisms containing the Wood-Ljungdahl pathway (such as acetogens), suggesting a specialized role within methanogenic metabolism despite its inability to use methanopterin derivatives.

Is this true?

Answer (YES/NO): YES